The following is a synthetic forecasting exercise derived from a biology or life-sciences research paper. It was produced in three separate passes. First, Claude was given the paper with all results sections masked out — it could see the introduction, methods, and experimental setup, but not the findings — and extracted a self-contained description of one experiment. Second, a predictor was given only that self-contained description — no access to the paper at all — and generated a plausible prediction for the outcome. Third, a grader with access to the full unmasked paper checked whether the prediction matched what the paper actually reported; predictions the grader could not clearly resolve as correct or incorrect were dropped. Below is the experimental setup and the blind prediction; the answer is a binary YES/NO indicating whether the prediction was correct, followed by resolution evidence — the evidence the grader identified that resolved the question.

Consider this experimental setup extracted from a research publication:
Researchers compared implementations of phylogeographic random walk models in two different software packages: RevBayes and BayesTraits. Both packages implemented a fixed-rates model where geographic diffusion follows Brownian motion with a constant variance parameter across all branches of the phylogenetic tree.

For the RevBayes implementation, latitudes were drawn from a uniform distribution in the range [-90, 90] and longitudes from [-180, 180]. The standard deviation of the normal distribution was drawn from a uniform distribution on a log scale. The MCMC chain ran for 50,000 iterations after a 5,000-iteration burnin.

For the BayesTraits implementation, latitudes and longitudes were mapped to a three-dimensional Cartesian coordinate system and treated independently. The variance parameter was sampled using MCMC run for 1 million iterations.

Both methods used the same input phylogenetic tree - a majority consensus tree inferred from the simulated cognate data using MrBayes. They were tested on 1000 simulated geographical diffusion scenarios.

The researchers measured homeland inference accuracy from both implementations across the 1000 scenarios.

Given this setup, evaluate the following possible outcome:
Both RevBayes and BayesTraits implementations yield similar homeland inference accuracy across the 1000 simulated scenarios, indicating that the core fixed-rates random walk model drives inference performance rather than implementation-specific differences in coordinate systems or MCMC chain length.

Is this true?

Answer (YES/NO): NO